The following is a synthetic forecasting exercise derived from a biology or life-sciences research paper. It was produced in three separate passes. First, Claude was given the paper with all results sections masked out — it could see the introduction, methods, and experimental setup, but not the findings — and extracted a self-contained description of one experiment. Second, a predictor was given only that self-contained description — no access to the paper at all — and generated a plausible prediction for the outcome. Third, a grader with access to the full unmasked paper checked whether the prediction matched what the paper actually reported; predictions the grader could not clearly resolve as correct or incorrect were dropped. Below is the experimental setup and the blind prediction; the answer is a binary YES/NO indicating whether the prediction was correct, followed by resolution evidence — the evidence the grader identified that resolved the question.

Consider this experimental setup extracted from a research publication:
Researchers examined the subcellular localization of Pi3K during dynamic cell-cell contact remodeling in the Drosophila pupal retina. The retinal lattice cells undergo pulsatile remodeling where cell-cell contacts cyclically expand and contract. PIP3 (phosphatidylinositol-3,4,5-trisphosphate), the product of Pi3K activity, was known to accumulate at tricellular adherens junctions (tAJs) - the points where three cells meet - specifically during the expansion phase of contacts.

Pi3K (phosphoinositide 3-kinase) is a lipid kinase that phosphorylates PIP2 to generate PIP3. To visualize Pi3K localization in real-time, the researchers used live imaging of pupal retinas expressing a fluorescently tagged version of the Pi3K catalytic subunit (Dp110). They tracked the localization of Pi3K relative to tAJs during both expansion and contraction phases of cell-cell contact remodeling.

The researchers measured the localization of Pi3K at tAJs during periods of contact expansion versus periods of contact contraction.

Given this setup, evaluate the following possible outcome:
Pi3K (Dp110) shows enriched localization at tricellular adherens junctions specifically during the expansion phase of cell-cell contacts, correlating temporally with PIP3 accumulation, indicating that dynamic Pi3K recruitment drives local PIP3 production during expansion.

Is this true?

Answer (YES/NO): NO